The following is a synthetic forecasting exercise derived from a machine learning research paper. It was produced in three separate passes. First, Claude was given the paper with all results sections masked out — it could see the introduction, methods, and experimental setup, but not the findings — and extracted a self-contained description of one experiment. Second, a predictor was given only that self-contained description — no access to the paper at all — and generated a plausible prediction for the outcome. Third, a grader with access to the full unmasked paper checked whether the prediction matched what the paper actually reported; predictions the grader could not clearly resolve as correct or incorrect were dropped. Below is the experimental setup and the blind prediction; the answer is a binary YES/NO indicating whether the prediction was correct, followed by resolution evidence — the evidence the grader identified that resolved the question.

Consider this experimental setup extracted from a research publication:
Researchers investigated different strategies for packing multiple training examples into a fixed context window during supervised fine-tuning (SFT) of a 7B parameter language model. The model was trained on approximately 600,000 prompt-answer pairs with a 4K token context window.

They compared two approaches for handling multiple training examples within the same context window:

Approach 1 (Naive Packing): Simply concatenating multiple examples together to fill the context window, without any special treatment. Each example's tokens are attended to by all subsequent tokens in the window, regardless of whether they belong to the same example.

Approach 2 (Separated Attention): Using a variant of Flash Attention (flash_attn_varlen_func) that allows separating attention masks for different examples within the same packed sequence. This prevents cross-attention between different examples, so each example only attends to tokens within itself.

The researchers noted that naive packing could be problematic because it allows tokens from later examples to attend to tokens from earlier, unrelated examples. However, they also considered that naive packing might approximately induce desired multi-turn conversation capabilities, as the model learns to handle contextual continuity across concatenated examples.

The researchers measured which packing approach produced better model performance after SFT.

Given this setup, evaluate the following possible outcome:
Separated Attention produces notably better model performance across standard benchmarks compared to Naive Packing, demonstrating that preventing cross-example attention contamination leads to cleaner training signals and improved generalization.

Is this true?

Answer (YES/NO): NO